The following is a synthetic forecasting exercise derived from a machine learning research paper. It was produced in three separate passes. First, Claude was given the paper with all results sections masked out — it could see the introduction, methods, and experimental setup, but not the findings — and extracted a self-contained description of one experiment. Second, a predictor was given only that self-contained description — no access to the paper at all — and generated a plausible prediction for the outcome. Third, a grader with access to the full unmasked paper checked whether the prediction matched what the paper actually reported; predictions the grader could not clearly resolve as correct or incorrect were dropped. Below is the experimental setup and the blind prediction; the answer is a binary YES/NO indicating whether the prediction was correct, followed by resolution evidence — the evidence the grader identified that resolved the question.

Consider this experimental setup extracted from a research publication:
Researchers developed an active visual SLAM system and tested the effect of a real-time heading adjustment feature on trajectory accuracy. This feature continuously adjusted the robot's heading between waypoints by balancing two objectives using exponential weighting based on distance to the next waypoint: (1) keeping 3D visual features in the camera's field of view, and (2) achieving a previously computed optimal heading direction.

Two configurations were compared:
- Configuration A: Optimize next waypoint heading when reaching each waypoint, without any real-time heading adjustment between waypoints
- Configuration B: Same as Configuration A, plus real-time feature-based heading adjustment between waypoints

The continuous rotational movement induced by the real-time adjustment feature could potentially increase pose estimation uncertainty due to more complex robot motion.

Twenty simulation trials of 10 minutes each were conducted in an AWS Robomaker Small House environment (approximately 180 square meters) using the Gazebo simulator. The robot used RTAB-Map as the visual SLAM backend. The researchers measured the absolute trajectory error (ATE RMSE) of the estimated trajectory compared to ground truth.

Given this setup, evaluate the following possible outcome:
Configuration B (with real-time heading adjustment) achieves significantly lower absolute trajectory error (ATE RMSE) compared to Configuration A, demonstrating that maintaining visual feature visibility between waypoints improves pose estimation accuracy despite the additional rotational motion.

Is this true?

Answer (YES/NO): NO